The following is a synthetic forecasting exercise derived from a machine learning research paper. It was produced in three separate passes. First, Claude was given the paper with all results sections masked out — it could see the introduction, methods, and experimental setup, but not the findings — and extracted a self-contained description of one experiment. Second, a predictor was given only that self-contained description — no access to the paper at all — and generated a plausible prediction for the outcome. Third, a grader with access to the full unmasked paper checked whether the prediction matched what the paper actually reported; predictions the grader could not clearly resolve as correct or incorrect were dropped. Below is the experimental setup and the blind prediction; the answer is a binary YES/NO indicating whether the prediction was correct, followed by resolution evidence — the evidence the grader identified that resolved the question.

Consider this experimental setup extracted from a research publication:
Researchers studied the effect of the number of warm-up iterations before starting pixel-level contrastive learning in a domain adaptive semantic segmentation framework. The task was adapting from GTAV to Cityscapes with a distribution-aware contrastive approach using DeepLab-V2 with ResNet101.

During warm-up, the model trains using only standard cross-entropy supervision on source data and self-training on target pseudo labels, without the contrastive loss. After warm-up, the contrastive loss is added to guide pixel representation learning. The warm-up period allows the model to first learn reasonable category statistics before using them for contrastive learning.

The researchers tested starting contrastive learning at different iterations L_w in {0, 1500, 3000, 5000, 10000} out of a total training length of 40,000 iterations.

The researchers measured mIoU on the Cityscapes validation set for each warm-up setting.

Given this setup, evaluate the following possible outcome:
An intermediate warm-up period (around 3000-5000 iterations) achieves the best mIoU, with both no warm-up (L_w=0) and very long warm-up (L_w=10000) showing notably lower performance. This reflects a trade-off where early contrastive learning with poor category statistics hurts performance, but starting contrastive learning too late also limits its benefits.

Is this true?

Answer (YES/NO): NO